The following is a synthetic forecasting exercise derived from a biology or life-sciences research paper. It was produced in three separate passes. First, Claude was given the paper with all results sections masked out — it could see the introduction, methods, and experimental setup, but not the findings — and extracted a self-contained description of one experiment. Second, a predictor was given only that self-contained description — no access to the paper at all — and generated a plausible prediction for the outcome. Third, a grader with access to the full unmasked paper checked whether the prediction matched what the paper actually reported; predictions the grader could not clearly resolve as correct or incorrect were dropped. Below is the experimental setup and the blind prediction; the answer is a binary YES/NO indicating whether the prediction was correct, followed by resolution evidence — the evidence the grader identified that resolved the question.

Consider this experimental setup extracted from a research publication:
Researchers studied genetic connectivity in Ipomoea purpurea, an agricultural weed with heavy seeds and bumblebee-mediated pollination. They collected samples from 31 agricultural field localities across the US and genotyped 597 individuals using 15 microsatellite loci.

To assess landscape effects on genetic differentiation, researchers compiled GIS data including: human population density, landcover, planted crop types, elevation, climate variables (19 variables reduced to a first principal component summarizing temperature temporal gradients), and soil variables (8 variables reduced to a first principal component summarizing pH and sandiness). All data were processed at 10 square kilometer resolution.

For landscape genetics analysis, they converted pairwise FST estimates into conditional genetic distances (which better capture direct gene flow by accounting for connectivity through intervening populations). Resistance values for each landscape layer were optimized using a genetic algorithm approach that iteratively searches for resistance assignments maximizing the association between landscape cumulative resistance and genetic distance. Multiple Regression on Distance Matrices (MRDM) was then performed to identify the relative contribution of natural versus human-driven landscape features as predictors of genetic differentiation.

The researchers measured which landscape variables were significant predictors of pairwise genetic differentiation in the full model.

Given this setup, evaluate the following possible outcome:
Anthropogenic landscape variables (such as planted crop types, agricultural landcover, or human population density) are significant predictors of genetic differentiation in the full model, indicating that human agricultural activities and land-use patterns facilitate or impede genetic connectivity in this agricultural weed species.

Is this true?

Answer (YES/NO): YES